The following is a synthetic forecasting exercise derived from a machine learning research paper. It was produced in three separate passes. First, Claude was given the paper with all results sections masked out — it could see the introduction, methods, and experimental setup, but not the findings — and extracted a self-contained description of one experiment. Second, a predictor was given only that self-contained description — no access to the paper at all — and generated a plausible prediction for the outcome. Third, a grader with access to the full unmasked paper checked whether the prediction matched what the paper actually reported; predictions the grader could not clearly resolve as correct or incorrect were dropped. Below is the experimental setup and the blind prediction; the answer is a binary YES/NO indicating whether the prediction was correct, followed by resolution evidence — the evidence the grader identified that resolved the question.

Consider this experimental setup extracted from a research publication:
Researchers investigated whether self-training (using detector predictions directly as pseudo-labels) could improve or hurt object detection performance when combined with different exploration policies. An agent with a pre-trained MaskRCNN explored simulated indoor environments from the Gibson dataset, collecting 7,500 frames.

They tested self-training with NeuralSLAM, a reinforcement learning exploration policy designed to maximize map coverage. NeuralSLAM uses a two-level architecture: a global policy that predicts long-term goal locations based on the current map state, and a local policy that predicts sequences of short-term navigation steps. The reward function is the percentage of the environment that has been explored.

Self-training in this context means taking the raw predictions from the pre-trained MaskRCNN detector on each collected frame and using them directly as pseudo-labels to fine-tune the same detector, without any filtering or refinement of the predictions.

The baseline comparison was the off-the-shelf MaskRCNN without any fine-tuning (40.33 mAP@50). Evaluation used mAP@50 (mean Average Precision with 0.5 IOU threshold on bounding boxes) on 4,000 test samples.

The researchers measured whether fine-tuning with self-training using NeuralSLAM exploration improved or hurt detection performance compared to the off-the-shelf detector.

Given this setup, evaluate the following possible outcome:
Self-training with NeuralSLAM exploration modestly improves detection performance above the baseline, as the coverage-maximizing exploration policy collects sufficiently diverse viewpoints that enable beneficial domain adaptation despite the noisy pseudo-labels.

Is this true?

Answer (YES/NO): NO